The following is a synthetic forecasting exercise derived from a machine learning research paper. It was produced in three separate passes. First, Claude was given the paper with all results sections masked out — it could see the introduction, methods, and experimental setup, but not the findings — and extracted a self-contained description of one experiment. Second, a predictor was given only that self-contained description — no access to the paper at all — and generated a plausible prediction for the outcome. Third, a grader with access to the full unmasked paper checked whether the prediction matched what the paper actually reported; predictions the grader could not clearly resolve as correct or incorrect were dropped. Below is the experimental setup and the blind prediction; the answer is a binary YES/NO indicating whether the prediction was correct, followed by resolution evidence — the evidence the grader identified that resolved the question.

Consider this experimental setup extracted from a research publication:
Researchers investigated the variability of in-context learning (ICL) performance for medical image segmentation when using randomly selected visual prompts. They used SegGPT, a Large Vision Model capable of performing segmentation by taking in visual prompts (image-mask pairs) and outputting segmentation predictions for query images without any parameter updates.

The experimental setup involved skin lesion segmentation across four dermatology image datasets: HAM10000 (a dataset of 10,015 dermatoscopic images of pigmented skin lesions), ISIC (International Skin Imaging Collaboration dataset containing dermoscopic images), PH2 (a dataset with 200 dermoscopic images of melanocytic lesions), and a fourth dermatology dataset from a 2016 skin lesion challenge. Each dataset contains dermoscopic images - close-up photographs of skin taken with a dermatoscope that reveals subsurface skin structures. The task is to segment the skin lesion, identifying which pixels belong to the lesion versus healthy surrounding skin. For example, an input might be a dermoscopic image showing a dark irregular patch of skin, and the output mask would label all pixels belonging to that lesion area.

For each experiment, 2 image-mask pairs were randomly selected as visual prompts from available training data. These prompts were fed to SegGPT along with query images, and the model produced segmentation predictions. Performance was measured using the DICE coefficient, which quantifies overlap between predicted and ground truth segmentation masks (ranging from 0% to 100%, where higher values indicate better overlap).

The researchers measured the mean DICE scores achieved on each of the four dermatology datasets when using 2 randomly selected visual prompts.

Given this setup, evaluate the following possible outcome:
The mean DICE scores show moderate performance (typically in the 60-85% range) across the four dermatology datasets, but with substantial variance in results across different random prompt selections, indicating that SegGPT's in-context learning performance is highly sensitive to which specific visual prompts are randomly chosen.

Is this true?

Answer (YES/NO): NO